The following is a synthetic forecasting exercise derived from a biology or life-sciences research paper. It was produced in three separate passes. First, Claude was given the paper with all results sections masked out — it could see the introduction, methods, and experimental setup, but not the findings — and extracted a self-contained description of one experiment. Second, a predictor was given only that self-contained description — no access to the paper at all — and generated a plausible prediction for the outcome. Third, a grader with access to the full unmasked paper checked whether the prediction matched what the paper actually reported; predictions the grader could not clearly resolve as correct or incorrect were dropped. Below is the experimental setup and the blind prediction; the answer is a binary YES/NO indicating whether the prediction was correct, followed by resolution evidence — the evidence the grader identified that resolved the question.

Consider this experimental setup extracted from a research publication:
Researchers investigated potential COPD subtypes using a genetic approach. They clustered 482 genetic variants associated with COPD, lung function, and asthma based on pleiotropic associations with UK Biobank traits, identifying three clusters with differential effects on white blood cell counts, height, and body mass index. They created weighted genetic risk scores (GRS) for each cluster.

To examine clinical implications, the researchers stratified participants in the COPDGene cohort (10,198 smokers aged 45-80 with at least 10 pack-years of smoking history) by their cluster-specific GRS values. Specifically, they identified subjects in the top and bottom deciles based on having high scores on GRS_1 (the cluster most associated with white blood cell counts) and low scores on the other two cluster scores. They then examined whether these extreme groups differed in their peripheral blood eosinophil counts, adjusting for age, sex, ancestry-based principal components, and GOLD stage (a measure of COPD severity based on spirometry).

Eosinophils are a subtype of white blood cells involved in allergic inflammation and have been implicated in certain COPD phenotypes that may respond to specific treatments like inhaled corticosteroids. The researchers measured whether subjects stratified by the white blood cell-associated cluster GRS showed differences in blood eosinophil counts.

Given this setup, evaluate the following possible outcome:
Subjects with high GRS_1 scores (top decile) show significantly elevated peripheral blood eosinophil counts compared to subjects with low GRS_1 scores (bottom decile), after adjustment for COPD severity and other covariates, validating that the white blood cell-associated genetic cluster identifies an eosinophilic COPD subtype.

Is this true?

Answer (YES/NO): YES